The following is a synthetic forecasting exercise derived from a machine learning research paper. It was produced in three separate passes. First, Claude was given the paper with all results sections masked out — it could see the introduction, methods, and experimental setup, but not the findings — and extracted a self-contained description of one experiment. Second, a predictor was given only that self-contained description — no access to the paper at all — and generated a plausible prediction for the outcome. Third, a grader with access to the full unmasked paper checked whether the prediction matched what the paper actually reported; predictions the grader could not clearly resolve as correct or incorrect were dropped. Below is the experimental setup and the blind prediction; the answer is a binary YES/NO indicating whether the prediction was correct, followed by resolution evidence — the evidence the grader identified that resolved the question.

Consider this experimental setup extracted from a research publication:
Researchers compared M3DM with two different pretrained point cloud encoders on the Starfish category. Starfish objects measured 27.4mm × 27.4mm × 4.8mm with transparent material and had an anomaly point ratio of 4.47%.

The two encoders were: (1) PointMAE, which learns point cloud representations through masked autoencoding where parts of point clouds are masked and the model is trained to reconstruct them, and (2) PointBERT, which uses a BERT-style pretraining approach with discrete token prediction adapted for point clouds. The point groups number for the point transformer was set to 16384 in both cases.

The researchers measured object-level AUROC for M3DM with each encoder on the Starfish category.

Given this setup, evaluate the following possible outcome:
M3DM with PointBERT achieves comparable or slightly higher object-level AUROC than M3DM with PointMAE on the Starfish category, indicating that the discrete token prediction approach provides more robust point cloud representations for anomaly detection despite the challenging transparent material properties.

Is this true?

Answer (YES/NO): NO